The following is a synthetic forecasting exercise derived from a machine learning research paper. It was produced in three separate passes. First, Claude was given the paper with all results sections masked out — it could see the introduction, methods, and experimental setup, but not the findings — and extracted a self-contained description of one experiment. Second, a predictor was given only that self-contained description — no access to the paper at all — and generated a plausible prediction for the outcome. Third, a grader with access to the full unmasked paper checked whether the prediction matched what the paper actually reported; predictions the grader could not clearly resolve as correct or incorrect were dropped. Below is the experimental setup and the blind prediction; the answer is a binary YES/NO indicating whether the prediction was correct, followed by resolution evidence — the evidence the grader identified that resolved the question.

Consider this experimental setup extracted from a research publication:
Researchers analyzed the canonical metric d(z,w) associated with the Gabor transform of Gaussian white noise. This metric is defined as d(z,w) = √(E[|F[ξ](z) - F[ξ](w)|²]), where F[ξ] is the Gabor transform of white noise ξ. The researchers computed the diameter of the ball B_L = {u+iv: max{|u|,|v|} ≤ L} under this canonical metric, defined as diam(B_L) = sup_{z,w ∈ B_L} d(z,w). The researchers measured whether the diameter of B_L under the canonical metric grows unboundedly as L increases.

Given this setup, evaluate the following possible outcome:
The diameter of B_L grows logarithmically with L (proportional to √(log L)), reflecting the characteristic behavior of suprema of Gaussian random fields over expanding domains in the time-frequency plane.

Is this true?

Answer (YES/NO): NO